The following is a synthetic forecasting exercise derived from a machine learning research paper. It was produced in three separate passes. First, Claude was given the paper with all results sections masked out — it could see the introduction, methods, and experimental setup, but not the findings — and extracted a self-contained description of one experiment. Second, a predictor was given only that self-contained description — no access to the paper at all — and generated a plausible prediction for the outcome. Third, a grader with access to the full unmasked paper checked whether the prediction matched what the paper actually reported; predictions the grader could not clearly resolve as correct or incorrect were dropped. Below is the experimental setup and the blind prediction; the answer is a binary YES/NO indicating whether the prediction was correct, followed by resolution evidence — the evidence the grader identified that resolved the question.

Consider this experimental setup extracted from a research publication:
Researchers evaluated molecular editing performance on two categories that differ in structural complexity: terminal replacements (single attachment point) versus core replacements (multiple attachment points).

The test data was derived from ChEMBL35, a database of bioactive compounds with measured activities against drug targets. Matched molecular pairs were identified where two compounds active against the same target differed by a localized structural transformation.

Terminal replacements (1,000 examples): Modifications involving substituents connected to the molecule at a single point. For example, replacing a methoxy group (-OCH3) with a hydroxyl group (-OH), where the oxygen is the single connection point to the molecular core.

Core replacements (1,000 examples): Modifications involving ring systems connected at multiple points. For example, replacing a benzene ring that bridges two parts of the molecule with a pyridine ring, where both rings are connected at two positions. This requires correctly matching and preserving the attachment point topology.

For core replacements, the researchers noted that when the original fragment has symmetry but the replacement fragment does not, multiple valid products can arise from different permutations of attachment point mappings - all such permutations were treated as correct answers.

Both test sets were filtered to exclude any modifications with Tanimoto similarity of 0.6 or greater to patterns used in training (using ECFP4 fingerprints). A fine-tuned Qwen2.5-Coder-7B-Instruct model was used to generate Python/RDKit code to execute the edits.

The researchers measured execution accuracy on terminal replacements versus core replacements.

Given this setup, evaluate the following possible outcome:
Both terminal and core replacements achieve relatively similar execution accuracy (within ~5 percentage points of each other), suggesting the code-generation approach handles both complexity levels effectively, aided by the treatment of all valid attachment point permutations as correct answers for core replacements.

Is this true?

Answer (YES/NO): YES